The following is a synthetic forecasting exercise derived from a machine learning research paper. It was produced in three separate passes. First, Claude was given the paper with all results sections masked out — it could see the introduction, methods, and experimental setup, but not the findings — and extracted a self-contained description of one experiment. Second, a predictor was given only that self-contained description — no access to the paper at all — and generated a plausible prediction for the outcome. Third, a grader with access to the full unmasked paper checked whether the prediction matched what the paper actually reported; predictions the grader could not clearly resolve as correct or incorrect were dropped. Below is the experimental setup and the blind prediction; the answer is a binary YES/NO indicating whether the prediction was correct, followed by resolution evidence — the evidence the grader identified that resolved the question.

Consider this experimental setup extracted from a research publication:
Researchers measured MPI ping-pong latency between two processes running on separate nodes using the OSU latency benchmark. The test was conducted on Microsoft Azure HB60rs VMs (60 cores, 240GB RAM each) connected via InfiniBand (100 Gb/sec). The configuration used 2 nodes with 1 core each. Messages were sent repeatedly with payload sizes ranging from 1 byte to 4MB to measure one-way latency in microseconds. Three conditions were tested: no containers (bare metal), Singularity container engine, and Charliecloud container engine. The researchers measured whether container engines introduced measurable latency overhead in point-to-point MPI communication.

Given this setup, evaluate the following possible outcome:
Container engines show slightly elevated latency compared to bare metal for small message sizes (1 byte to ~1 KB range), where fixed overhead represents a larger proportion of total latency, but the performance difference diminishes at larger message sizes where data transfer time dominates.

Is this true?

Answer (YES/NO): NO